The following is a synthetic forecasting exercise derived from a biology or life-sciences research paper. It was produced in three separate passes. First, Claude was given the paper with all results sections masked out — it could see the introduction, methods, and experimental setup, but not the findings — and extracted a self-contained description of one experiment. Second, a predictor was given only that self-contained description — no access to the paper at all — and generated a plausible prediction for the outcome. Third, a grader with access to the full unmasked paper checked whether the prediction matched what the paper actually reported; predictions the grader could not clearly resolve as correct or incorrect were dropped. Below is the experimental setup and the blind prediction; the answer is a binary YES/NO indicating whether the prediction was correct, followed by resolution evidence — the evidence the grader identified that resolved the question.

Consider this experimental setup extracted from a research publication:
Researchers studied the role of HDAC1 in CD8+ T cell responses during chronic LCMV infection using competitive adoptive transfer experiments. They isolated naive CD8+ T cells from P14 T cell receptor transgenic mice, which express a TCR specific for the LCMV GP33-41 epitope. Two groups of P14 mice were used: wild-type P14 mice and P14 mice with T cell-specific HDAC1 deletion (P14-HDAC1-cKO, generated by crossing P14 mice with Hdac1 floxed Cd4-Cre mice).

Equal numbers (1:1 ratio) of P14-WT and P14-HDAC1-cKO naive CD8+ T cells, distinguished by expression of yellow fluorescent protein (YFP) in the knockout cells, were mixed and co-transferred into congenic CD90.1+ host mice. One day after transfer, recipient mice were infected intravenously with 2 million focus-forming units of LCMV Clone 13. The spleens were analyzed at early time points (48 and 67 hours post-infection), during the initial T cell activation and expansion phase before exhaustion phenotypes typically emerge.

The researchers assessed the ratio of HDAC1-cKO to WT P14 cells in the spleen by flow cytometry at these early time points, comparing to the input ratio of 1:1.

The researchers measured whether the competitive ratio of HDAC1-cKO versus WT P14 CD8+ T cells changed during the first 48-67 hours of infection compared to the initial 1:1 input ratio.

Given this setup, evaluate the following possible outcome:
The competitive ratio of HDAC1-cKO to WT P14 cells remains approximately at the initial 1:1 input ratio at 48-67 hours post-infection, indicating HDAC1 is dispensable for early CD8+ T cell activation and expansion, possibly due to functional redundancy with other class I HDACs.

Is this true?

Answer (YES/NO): YES